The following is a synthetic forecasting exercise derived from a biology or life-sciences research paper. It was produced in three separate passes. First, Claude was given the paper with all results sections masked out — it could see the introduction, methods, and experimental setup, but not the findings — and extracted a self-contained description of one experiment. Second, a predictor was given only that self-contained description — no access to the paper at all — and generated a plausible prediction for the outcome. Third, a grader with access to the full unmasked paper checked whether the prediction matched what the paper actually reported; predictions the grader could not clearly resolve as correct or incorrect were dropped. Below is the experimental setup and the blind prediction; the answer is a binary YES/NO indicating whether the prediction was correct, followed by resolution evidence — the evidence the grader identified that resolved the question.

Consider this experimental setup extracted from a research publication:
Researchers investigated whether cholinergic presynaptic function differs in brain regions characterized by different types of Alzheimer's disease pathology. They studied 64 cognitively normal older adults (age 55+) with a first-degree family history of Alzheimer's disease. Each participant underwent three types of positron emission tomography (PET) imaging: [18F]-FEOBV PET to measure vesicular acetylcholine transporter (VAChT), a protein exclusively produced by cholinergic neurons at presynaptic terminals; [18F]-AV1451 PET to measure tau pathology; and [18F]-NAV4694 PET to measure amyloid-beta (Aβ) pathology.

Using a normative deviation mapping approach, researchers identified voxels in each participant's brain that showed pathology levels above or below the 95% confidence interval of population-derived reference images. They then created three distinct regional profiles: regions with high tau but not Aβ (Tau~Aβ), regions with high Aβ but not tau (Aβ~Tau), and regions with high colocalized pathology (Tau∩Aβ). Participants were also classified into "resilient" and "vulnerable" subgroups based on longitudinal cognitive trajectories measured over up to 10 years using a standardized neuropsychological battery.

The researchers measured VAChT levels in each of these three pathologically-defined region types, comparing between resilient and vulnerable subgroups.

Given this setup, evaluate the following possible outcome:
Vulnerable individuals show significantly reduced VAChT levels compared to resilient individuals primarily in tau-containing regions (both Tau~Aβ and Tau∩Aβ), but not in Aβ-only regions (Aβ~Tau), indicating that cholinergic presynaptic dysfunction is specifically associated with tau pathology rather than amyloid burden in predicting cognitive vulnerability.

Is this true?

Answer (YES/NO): YES